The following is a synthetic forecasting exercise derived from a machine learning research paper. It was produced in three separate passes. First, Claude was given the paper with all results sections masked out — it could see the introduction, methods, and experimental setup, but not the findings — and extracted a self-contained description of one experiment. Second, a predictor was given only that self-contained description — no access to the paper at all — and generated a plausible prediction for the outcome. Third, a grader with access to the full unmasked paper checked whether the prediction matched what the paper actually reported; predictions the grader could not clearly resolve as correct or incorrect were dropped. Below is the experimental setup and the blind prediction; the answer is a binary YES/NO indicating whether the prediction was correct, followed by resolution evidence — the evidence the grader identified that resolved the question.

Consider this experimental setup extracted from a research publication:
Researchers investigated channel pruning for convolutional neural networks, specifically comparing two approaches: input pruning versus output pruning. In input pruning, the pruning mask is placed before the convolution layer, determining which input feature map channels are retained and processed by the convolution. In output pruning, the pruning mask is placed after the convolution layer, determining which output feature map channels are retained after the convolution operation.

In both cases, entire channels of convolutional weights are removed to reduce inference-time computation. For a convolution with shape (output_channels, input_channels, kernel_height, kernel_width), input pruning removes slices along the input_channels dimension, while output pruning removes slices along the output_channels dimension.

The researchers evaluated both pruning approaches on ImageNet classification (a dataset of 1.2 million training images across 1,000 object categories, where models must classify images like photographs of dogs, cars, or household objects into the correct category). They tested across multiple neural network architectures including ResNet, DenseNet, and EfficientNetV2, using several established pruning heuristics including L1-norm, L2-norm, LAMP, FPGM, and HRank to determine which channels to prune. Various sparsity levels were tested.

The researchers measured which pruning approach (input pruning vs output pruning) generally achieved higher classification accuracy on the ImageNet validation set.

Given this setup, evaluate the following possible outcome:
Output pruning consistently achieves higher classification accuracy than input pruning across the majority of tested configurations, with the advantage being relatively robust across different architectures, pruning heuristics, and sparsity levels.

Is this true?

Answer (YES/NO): NO